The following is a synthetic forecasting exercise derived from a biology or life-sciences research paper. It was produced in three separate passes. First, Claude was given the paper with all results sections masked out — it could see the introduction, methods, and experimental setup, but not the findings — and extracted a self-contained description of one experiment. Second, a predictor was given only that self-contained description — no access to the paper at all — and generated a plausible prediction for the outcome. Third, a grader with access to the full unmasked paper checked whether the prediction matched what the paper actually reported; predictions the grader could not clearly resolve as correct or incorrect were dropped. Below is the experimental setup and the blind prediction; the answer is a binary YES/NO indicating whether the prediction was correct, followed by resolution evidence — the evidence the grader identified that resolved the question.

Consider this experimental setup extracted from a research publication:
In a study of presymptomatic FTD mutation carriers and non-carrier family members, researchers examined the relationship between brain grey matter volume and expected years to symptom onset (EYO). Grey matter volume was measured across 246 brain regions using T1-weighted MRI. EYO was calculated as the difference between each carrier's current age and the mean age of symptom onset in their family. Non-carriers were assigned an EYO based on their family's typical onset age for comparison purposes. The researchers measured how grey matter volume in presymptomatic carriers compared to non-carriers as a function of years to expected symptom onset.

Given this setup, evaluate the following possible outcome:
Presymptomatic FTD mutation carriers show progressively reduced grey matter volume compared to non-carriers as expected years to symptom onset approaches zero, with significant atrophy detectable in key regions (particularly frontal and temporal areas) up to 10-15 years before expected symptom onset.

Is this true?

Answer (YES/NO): NO